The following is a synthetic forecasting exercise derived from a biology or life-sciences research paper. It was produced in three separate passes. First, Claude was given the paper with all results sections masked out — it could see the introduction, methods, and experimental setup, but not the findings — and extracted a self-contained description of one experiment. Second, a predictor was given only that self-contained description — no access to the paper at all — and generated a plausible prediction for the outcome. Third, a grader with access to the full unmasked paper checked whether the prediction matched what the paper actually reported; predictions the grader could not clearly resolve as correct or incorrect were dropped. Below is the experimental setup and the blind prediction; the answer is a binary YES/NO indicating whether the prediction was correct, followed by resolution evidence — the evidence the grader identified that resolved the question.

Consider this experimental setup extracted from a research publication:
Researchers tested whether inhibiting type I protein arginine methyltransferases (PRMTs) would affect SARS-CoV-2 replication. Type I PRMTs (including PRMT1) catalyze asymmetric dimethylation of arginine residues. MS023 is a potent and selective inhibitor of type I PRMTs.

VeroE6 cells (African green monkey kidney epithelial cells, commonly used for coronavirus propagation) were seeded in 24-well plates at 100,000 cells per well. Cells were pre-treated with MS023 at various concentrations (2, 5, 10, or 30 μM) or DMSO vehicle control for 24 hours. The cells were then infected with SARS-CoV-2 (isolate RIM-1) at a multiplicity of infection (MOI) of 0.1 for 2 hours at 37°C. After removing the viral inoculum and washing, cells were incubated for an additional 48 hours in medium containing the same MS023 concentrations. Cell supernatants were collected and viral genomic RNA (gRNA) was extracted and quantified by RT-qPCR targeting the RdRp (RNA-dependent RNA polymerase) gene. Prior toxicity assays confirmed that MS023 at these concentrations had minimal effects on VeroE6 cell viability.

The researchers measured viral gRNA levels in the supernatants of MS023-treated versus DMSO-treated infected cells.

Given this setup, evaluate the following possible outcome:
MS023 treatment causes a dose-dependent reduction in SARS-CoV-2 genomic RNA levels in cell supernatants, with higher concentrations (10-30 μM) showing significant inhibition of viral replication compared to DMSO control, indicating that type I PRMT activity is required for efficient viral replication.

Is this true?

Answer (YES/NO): NO